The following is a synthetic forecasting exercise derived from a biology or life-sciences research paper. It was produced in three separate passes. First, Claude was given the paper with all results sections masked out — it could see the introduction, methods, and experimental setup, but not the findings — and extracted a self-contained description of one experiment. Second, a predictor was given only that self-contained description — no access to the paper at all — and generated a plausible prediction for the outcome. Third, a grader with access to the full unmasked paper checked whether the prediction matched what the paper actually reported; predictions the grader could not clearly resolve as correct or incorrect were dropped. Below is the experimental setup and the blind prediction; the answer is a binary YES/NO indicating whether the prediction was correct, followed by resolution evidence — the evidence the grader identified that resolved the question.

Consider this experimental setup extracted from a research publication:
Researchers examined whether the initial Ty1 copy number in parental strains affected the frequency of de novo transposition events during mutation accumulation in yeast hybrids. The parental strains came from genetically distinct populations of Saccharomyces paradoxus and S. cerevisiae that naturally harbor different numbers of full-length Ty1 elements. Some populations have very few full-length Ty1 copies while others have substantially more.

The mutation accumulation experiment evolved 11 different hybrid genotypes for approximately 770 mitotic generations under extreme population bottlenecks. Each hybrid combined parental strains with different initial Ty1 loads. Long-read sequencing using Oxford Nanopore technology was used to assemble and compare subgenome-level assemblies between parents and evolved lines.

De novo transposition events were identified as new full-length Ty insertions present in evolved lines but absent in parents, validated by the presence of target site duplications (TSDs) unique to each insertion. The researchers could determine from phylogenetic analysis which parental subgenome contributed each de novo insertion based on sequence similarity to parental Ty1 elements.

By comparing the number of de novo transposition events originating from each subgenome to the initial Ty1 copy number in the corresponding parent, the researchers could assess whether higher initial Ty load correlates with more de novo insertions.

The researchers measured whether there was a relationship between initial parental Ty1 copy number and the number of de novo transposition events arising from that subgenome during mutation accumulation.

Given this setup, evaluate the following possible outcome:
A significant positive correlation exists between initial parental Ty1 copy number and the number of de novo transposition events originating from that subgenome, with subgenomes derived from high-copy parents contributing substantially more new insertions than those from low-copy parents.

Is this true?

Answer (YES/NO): NO